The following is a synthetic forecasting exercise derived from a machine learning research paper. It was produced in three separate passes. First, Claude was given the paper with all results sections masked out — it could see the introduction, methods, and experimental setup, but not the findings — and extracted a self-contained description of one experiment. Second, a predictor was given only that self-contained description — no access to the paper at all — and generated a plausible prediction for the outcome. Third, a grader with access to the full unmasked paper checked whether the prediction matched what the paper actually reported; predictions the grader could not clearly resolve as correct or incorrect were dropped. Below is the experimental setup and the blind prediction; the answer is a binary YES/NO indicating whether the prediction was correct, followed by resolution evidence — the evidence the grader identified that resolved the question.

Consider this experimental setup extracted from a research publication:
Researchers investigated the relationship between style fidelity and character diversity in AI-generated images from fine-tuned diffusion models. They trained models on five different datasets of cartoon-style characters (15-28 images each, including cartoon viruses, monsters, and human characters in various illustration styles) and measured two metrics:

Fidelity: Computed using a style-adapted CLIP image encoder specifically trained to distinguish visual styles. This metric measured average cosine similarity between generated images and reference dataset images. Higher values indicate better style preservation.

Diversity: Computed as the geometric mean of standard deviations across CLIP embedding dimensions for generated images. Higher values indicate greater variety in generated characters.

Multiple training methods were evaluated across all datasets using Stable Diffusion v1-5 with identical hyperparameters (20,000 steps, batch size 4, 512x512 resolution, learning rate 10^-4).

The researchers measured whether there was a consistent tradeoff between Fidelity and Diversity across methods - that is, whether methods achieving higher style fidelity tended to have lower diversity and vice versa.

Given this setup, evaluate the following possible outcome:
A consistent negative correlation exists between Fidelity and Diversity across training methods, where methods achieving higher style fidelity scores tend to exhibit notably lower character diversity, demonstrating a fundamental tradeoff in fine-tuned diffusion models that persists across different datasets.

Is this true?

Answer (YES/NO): YES